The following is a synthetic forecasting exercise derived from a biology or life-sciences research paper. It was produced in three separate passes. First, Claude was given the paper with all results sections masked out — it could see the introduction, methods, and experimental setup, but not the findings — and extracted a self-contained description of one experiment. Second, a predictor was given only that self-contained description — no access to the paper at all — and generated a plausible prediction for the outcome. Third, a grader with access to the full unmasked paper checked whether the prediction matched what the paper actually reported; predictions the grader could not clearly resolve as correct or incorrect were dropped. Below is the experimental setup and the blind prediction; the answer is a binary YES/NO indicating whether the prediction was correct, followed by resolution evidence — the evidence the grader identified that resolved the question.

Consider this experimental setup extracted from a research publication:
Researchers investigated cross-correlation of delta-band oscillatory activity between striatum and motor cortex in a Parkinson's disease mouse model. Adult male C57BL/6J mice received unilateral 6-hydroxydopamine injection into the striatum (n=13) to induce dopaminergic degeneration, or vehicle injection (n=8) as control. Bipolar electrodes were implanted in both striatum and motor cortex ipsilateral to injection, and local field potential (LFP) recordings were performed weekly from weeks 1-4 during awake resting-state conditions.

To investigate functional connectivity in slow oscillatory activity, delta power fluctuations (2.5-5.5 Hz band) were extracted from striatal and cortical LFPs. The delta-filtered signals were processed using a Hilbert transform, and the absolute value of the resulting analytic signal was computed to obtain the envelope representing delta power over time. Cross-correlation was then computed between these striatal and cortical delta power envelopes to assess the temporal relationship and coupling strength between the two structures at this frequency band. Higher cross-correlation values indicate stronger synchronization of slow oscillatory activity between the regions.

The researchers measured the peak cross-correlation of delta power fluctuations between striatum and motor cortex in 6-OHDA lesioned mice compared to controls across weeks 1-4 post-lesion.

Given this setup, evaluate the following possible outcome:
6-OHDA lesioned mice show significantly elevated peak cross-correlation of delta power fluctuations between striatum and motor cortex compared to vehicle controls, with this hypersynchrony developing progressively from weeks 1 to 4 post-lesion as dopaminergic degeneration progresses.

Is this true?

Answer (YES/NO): YES